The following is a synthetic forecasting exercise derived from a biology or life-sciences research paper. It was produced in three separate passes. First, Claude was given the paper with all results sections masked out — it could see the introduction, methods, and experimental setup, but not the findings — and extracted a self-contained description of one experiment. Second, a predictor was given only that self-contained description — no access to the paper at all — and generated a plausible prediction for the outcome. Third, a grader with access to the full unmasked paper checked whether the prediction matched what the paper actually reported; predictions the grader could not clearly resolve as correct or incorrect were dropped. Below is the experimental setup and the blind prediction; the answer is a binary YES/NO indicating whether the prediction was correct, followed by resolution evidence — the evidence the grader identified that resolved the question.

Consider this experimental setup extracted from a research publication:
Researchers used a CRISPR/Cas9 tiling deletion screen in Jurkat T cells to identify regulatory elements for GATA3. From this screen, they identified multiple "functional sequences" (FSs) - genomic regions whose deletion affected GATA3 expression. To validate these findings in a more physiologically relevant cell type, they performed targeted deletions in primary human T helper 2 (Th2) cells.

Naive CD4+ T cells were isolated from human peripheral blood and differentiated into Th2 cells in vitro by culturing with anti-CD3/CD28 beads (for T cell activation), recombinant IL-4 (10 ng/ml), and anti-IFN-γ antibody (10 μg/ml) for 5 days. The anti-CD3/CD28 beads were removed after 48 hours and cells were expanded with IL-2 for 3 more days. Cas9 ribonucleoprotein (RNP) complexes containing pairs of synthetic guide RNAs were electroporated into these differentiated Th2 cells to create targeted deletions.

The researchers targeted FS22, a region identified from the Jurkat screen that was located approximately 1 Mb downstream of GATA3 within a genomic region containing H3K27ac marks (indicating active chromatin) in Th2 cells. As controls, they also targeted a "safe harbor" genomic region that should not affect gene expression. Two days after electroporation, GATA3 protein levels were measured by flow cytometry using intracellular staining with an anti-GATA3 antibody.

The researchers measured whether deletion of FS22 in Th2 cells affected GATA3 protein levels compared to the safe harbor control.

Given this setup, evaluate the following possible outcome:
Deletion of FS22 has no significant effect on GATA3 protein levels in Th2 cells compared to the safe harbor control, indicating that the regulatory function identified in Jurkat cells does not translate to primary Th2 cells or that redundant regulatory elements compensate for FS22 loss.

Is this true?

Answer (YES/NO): NO